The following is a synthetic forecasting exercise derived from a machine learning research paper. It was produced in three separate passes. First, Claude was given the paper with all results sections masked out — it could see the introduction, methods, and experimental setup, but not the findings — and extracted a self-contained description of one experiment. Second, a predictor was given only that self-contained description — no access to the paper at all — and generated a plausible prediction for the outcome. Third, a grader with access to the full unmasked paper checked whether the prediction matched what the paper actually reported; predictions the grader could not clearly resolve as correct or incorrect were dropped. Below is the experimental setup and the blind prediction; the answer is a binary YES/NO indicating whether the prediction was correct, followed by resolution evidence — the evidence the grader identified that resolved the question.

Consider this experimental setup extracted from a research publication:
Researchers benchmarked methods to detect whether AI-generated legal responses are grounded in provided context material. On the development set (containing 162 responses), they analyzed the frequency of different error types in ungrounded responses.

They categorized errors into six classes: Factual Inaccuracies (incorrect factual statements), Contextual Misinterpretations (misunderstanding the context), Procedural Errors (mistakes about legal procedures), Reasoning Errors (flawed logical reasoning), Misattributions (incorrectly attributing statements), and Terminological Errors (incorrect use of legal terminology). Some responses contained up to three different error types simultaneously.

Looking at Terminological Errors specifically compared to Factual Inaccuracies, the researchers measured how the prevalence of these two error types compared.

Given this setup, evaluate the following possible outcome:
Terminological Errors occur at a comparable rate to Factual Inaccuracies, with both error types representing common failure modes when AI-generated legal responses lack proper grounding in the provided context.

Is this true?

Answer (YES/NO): NO